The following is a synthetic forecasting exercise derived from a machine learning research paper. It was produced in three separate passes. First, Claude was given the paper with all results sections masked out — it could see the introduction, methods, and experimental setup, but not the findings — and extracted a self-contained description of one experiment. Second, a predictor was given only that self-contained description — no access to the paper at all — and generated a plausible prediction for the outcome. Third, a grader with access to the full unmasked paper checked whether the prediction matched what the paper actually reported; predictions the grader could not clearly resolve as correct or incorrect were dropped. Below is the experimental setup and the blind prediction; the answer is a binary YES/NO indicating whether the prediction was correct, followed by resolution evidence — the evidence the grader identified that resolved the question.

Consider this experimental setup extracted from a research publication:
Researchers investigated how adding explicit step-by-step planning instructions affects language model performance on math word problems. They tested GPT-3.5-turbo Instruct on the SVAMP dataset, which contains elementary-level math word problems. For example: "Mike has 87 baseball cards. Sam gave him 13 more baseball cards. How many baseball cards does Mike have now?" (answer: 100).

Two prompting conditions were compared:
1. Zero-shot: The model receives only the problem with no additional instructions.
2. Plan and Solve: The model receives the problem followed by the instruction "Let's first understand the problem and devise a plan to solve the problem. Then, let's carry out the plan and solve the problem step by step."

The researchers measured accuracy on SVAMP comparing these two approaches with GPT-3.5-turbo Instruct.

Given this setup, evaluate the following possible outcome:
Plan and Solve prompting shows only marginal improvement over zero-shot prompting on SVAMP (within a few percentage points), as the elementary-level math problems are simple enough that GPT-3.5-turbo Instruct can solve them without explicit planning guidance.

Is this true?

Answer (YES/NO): NO